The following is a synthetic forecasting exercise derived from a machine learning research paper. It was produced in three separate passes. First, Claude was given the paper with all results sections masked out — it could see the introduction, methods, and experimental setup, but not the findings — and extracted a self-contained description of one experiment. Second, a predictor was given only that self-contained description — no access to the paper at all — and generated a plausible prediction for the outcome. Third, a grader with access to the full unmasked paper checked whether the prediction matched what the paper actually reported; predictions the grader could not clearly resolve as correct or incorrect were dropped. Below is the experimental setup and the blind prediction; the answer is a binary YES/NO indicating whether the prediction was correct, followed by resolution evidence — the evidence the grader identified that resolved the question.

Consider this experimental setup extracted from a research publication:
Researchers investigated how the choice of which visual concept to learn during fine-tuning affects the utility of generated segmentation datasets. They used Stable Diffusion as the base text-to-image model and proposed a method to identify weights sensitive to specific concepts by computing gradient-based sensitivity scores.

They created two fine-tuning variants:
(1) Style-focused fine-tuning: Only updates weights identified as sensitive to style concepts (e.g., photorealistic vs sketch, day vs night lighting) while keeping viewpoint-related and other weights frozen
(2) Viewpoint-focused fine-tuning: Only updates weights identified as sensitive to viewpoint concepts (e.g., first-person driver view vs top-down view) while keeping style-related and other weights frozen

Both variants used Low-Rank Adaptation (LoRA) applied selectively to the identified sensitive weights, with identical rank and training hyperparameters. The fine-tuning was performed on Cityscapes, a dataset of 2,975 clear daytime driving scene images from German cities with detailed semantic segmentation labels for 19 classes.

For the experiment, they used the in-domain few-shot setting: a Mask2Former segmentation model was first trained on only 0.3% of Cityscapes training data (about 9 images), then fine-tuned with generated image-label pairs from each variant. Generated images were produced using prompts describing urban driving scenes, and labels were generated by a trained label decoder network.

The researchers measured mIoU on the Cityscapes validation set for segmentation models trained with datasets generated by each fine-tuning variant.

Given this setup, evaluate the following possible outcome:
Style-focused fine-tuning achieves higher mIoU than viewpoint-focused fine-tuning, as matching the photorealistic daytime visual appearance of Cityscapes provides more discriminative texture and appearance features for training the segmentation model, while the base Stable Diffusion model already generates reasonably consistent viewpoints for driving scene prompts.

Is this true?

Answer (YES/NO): NO